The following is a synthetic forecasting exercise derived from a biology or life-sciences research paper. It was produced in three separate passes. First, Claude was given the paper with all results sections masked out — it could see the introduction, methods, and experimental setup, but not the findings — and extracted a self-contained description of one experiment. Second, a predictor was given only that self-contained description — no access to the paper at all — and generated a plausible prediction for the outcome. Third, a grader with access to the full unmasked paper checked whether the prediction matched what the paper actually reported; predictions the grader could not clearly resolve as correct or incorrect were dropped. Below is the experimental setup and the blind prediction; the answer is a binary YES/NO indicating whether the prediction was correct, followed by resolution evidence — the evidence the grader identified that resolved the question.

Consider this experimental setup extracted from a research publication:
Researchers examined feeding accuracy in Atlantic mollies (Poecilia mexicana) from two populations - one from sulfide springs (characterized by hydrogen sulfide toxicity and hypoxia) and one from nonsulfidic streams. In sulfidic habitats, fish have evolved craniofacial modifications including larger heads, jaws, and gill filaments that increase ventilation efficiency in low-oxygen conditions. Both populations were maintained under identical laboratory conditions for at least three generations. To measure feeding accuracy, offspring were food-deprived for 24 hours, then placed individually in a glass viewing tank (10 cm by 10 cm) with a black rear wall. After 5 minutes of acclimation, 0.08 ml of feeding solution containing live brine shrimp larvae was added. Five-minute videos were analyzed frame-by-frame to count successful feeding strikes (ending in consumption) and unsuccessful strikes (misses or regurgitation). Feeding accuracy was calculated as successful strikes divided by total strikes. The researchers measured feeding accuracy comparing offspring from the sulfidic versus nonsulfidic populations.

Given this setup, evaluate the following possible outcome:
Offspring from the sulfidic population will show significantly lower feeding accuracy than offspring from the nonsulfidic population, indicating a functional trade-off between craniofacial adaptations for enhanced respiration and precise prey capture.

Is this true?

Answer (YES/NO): YES